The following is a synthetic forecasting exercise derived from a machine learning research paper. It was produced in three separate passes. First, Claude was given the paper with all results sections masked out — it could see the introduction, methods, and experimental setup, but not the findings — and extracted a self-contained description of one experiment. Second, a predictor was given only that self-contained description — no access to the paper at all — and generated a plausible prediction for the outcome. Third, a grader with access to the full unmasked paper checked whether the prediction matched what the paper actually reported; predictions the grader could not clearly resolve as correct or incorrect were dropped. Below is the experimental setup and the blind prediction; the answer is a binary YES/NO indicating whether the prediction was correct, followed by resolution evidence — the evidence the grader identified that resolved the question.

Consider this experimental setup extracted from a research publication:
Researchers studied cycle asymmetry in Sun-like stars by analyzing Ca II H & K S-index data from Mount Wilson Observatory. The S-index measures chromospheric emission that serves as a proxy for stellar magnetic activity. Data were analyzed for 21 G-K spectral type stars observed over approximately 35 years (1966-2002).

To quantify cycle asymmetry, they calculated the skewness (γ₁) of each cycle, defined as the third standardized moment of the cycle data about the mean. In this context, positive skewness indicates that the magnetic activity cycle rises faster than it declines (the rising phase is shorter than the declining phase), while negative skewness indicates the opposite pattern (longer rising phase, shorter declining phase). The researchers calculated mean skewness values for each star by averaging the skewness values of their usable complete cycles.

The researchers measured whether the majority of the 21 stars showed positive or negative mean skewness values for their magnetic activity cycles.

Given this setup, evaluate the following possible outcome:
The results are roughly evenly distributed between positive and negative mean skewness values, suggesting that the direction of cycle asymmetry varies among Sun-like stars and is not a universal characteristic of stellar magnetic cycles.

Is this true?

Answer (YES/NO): NO